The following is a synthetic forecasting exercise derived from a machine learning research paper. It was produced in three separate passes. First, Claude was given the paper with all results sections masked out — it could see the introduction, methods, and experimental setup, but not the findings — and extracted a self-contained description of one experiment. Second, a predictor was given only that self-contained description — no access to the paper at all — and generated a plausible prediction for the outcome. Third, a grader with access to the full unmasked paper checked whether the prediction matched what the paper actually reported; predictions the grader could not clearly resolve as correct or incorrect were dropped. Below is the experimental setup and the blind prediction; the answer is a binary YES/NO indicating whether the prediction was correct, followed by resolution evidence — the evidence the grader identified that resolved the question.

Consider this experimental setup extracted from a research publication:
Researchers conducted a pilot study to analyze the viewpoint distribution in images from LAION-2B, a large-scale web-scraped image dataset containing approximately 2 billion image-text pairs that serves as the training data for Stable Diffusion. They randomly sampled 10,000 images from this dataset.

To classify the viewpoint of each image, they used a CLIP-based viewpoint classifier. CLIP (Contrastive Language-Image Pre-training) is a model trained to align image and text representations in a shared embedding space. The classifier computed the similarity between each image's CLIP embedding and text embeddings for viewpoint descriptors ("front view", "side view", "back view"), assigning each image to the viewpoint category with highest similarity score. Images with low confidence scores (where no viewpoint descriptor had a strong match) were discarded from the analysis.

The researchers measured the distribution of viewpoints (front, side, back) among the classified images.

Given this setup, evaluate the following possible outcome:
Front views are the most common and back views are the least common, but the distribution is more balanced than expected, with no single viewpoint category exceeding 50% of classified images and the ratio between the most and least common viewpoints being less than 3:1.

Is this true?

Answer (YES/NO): NO